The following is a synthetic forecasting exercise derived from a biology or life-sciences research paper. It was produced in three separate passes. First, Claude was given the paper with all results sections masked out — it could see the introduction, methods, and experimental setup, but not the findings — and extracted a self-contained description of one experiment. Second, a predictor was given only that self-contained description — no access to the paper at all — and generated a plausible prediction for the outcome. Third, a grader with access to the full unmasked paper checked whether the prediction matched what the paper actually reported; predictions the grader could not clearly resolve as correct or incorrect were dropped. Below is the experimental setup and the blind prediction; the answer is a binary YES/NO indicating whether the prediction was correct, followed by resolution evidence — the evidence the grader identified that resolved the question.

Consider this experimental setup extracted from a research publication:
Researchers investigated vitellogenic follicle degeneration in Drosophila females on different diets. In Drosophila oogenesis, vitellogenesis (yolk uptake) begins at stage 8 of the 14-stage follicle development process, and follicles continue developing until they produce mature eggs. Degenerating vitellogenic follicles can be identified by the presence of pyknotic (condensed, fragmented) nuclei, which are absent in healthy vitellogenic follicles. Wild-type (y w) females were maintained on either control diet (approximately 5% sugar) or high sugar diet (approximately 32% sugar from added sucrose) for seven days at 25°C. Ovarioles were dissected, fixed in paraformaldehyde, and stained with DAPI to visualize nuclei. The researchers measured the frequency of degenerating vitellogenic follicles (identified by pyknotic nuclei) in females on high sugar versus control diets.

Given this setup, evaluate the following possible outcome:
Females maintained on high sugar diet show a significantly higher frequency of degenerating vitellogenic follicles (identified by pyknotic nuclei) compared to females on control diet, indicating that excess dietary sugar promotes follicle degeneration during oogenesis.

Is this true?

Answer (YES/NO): YES